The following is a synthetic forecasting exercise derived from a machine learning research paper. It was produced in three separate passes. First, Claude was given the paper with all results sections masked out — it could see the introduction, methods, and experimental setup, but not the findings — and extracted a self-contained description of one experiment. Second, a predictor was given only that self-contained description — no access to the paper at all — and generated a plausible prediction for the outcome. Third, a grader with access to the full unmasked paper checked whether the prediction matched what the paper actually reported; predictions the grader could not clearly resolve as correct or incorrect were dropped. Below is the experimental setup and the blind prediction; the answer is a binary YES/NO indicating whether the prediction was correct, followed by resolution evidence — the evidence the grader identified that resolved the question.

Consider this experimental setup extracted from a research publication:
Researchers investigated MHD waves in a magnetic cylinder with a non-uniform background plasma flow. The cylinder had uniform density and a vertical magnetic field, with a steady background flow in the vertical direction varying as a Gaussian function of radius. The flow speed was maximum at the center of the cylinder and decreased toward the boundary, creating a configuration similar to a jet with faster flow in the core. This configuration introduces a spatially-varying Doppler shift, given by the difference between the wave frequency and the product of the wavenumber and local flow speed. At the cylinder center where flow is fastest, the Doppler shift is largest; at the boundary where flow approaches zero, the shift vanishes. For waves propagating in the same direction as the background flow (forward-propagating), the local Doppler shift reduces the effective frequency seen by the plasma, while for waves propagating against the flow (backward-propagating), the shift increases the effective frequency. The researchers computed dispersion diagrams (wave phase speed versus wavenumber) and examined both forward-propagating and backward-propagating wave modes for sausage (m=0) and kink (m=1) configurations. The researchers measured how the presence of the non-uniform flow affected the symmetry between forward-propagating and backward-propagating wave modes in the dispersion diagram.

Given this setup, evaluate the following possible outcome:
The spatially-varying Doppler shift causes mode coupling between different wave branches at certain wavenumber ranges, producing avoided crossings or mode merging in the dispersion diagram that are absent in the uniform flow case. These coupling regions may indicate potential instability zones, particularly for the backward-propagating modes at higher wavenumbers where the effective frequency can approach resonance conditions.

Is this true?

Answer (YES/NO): NO